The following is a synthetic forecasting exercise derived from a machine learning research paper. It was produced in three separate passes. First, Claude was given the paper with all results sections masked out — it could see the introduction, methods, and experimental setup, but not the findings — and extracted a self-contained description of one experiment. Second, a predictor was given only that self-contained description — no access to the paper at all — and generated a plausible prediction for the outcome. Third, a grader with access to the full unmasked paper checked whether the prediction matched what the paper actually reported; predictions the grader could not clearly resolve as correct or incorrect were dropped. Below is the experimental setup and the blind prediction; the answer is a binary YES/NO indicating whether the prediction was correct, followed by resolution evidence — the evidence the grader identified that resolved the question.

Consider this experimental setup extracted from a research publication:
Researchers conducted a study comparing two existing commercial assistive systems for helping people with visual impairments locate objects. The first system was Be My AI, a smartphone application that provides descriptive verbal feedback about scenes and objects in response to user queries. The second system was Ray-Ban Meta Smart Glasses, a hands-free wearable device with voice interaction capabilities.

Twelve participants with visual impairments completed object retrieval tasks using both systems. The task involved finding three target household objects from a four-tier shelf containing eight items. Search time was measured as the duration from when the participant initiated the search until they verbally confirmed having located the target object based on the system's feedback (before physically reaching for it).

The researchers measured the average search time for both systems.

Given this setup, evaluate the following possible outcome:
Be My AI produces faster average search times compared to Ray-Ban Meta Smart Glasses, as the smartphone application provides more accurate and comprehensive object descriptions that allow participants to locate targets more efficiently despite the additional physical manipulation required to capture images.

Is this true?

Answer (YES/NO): NO